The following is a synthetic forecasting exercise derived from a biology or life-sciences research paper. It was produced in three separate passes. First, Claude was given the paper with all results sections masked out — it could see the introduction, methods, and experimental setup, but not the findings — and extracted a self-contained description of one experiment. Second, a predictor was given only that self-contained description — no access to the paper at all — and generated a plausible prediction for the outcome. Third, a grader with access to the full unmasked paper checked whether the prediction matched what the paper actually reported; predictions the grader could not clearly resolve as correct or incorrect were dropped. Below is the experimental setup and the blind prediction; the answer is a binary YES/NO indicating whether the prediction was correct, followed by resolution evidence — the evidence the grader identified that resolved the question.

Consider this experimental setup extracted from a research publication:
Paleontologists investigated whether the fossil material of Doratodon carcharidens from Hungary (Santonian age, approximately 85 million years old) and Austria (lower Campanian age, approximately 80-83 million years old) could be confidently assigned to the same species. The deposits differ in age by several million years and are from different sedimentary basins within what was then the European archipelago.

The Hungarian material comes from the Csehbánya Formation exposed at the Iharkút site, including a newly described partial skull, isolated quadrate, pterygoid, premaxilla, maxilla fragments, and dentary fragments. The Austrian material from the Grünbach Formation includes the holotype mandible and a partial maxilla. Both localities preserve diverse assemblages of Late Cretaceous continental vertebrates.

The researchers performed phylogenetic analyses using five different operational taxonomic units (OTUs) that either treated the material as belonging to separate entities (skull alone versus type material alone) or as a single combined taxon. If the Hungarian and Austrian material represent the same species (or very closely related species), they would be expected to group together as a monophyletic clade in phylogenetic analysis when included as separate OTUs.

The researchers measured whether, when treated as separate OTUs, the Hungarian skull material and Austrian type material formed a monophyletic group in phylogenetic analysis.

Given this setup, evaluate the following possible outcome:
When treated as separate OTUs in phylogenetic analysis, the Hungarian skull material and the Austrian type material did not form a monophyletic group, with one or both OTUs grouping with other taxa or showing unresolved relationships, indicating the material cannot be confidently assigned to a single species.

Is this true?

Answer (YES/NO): NO